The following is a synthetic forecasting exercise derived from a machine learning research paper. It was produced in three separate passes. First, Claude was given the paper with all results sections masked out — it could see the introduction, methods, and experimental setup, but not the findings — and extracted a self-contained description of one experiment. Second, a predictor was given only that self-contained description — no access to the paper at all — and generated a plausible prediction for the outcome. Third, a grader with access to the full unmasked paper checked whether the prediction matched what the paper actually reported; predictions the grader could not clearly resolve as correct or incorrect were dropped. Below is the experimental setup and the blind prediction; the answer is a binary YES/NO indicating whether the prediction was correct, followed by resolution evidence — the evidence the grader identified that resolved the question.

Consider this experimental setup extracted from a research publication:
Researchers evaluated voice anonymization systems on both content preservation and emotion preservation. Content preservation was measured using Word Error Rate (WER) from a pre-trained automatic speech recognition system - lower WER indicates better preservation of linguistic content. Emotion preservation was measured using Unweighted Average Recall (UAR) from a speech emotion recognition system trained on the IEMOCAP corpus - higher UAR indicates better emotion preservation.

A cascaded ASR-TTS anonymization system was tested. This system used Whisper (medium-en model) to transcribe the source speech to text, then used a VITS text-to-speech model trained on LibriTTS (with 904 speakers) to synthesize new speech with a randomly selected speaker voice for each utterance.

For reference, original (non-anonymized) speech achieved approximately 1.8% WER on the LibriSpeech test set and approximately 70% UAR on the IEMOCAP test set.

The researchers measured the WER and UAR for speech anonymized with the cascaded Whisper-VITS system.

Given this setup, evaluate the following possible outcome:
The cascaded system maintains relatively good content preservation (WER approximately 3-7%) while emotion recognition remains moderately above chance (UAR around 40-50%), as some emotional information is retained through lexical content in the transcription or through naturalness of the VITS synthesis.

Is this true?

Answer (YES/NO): NO